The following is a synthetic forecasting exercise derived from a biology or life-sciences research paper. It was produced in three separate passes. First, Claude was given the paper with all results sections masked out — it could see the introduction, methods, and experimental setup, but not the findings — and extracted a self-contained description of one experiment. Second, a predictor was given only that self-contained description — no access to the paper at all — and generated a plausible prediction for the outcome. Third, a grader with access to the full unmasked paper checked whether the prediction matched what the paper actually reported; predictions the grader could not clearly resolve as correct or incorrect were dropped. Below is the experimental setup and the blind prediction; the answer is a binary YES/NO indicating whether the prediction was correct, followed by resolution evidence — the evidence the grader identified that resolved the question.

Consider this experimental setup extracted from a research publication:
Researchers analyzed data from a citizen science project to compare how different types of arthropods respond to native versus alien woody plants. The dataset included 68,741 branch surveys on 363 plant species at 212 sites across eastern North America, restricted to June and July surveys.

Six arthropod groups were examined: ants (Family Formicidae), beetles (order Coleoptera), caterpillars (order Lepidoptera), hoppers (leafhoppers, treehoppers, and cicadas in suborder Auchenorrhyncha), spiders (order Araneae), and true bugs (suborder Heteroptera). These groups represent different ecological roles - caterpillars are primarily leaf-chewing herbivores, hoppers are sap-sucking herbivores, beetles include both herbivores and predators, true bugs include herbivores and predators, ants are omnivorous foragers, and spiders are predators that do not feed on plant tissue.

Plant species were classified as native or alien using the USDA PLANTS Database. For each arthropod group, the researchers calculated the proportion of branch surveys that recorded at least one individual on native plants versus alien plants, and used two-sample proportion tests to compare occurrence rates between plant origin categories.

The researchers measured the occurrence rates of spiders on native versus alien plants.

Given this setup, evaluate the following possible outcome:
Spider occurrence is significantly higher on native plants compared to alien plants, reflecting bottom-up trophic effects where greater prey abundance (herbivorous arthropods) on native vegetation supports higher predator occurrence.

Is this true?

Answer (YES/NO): YES